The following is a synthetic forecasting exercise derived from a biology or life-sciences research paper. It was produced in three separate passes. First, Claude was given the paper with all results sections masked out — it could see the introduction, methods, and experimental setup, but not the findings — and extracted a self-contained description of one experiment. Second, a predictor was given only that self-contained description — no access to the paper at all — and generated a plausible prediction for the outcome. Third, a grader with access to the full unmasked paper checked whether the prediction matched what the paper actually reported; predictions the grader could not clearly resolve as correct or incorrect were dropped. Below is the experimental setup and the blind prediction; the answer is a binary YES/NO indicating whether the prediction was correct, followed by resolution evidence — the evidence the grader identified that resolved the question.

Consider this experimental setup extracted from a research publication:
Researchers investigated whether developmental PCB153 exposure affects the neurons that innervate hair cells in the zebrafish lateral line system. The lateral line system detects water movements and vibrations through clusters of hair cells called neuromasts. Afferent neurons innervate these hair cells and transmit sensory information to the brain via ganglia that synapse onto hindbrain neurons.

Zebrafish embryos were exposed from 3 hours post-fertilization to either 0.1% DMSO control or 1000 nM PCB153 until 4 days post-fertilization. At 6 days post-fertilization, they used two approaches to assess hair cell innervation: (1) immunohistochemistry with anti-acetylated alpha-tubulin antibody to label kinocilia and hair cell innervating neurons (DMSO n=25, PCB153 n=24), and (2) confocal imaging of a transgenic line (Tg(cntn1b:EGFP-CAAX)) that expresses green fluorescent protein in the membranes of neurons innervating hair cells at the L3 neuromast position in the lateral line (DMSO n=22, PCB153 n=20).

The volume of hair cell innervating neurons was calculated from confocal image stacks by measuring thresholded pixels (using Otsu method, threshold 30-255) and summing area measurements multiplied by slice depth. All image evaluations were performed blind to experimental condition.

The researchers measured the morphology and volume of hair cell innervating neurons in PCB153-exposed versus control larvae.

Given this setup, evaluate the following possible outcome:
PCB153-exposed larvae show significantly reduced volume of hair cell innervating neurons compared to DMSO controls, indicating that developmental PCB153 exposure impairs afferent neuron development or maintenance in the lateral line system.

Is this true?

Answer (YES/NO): NO